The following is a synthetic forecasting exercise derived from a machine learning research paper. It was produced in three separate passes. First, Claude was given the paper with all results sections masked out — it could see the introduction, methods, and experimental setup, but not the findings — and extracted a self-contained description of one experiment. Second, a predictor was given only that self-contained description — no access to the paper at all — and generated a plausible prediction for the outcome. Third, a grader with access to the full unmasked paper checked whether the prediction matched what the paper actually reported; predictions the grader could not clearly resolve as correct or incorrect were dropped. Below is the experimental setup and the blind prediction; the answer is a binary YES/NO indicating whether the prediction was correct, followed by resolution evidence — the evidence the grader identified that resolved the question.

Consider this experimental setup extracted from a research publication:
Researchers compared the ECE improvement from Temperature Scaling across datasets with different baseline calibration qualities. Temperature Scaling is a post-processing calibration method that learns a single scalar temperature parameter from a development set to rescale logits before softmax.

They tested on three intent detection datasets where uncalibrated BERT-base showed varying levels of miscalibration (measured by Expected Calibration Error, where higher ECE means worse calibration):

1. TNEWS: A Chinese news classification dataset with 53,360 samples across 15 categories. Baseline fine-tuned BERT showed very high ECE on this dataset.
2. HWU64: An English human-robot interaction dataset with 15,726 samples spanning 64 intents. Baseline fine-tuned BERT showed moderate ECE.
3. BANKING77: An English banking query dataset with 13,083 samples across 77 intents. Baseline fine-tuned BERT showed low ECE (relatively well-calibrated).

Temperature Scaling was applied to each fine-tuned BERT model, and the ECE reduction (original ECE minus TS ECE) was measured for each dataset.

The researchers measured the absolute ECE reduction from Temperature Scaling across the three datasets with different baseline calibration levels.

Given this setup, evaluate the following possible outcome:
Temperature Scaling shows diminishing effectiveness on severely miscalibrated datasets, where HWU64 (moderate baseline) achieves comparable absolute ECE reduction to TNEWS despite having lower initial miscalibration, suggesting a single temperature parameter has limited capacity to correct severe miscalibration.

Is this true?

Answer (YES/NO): NO